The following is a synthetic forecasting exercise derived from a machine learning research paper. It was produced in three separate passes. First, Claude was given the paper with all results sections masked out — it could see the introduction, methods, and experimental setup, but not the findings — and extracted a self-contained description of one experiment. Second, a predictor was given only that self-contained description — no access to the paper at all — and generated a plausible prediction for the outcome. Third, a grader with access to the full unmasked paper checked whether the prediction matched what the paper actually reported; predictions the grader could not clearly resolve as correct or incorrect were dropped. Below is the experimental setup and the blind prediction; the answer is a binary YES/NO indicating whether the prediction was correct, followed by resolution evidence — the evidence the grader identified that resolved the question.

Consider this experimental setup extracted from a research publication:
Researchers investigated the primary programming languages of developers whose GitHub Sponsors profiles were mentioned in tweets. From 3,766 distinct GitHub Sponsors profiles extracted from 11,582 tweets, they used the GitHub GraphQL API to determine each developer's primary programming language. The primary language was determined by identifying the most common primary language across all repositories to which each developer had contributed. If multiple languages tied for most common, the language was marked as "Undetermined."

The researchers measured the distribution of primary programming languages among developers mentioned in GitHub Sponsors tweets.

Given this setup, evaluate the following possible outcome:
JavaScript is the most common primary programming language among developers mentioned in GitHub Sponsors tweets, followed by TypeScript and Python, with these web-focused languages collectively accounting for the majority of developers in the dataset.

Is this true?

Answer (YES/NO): NO